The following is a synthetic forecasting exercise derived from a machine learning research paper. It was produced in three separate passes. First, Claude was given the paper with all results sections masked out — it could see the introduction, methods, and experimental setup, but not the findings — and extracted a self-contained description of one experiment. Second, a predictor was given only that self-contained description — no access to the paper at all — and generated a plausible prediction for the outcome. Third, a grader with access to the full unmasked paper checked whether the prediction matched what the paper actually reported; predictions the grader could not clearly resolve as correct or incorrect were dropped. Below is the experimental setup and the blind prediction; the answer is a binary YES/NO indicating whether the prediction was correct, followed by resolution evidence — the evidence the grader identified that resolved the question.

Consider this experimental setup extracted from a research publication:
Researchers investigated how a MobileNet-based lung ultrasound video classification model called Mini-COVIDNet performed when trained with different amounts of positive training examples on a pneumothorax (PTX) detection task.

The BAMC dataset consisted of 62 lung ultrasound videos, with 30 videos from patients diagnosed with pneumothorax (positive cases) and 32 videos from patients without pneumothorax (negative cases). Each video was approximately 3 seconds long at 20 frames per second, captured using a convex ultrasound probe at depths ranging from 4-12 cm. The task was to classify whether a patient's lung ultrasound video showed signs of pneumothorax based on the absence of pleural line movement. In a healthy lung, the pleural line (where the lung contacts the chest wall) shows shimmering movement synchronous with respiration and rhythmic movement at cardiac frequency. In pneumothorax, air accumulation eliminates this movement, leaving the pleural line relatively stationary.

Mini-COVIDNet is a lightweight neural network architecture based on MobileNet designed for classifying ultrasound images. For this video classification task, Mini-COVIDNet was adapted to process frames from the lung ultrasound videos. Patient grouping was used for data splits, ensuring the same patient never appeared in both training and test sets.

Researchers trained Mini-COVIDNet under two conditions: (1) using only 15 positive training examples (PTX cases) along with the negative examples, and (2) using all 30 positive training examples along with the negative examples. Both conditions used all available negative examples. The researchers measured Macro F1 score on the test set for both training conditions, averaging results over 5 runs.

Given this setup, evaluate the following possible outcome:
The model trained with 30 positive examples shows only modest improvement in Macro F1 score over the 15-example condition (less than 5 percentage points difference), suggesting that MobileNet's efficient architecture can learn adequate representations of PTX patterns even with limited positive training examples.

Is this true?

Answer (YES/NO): NO